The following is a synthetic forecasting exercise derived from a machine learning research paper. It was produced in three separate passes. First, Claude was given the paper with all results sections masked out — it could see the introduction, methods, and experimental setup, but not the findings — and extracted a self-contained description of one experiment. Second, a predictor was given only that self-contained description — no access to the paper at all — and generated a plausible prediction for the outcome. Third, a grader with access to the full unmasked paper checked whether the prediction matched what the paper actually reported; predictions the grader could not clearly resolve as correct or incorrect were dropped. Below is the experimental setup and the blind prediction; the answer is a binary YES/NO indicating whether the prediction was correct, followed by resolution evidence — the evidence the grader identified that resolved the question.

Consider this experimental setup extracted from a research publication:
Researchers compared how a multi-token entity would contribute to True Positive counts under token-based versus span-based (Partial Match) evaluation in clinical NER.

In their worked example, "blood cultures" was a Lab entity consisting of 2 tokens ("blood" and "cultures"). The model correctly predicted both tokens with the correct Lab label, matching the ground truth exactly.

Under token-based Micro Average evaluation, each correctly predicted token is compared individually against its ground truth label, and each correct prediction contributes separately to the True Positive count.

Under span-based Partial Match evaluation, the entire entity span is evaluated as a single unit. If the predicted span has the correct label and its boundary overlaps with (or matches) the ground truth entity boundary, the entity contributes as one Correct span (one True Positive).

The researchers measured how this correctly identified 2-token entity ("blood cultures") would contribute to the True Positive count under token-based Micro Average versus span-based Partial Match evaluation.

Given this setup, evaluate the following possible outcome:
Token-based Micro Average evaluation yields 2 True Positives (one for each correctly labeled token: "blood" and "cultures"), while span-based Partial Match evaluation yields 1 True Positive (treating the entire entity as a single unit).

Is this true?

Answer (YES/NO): YES